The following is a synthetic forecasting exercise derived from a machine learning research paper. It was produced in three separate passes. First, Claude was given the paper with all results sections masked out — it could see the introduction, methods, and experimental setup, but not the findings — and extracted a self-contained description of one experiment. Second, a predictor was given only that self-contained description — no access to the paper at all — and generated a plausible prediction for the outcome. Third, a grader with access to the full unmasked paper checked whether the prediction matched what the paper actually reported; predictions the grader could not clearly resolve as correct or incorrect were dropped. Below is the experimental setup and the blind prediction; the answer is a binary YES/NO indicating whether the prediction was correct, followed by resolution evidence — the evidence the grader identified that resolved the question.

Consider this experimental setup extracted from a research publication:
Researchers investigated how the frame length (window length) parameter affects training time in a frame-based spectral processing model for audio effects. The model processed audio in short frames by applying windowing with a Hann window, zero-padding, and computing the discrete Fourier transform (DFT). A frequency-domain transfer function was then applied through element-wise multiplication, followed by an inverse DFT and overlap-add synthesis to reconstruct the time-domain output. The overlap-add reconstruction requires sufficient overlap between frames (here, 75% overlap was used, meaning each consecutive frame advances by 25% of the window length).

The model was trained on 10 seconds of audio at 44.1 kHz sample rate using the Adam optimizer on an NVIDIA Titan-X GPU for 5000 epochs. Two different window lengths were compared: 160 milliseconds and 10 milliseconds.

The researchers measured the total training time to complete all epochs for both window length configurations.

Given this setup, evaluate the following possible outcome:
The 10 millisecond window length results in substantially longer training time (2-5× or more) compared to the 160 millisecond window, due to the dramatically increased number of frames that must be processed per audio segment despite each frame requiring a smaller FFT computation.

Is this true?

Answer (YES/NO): YES